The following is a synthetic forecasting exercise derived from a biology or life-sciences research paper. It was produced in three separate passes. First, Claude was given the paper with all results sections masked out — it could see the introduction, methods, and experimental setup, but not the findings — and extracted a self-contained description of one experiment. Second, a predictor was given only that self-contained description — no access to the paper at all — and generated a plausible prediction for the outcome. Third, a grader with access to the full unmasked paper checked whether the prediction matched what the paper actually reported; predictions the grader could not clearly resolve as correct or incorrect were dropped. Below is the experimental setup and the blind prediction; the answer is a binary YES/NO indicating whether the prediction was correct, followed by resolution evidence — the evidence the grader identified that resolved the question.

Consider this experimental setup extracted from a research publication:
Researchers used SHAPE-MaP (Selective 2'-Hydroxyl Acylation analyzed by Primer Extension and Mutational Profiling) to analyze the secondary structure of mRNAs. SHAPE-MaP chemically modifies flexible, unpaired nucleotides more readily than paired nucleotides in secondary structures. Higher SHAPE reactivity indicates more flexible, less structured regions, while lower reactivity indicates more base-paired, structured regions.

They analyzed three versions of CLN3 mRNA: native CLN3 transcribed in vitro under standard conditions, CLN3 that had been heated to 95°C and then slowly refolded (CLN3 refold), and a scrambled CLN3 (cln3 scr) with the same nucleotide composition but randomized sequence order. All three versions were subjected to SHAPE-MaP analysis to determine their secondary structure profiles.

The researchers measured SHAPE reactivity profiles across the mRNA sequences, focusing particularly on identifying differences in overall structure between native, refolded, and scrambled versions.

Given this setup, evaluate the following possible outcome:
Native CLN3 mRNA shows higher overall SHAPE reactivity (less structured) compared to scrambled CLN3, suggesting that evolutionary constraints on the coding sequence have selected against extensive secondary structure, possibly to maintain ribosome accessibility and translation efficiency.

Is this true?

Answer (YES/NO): NO